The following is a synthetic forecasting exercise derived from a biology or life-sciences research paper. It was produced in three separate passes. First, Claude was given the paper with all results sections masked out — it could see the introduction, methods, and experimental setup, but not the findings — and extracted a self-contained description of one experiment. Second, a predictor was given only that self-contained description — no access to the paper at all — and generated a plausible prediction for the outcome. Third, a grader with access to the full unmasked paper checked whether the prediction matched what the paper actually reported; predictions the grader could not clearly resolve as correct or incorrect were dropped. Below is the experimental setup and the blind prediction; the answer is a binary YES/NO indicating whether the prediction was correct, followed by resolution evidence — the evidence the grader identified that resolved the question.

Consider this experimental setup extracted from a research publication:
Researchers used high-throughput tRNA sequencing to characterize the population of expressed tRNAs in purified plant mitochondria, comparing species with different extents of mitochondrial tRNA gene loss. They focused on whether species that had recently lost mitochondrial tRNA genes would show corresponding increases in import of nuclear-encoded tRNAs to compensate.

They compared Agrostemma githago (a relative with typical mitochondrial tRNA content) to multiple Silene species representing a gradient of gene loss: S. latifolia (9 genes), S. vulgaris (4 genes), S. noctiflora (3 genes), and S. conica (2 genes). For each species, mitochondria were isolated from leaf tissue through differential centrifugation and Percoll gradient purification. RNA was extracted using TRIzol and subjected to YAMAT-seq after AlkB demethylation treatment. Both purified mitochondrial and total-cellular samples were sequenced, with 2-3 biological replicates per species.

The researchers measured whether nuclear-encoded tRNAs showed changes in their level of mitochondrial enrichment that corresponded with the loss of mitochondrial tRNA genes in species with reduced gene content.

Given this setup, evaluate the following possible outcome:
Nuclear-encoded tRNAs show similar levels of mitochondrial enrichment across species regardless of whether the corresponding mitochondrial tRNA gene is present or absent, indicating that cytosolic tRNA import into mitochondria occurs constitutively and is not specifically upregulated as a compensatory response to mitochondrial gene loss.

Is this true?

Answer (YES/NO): NO